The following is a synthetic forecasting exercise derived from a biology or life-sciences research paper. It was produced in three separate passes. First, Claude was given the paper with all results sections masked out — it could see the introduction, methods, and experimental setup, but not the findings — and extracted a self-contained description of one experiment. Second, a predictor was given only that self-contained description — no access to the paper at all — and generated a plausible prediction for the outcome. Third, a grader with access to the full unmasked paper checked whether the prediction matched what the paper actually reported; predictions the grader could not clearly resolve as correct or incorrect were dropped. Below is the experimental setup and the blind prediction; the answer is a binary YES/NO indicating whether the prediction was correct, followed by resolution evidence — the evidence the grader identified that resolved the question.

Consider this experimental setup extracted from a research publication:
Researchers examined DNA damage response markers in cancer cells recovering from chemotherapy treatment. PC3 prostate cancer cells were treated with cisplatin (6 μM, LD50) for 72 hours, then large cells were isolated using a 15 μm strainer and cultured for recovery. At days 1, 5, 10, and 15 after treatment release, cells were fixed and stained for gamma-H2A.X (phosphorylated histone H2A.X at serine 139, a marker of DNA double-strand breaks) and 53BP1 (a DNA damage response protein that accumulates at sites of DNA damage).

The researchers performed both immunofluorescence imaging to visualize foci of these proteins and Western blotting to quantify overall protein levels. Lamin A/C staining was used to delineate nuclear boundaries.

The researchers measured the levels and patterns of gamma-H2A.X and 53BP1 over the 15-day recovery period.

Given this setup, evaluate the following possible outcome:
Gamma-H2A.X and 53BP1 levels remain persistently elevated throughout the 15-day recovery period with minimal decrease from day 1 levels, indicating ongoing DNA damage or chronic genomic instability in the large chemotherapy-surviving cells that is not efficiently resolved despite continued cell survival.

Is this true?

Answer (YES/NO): NO